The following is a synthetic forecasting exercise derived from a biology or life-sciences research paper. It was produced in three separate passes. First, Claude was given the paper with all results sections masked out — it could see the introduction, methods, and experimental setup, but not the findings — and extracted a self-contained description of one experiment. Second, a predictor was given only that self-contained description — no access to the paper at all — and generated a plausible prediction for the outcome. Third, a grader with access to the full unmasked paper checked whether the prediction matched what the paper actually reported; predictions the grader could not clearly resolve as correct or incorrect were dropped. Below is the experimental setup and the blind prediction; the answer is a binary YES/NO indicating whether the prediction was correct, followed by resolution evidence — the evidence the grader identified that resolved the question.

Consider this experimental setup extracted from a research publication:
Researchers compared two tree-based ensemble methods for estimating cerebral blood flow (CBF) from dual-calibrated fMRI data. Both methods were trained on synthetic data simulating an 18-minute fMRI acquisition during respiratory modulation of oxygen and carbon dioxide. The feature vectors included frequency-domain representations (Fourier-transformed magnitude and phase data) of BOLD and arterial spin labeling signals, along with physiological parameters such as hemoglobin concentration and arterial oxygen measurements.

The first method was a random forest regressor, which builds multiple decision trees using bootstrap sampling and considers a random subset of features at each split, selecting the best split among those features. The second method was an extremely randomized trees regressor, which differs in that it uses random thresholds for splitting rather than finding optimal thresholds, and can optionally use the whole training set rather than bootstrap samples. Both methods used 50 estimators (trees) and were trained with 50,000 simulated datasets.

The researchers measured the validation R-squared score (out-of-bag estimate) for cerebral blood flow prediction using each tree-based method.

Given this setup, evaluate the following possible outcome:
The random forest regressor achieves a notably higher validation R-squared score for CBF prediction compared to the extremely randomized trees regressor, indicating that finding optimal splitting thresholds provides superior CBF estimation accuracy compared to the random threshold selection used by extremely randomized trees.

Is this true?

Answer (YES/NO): NO